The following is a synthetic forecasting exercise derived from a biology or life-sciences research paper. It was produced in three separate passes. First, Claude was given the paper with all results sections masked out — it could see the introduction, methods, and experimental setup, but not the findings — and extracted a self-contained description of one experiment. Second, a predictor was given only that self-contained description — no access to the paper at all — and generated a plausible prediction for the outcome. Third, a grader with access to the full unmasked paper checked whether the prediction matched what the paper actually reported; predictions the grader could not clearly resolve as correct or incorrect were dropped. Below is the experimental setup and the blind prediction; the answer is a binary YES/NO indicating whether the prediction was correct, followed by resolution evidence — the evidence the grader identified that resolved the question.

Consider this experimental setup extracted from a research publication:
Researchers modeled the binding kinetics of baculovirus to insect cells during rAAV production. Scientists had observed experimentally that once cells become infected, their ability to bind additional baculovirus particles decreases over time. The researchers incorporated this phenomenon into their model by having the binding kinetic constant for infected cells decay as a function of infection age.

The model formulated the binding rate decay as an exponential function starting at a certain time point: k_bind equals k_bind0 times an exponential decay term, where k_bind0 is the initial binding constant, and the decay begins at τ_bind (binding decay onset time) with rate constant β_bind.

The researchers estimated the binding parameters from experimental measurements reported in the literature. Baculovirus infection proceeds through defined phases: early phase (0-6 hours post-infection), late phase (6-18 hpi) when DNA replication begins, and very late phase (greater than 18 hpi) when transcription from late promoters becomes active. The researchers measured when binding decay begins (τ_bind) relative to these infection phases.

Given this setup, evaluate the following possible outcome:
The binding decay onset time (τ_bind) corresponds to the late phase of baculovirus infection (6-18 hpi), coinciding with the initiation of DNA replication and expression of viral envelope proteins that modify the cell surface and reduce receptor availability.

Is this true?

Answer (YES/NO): NO